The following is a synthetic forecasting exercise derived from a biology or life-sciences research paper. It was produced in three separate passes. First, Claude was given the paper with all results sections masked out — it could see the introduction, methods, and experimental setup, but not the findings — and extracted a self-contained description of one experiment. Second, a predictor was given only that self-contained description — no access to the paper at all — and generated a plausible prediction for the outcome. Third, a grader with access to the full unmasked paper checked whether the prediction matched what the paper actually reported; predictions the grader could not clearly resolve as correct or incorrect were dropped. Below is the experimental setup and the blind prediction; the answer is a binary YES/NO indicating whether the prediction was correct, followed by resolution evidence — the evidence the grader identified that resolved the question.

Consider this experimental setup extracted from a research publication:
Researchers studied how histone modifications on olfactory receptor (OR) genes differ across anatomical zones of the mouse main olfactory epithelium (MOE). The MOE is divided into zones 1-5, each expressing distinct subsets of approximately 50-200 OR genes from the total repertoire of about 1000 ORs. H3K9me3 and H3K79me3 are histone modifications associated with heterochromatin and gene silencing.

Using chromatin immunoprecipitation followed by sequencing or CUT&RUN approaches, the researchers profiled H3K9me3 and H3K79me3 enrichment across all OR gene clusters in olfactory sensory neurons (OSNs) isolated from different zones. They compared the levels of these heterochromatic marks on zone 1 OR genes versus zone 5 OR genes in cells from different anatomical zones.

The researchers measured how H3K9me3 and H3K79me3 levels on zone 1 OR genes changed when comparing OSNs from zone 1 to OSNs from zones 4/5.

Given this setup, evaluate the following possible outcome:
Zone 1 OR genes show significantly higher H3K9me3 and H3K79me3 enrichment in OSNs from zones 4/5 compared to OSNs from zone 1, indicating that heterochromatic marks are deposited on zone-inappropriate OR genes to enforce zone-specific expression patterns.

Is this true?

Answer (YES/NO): YES